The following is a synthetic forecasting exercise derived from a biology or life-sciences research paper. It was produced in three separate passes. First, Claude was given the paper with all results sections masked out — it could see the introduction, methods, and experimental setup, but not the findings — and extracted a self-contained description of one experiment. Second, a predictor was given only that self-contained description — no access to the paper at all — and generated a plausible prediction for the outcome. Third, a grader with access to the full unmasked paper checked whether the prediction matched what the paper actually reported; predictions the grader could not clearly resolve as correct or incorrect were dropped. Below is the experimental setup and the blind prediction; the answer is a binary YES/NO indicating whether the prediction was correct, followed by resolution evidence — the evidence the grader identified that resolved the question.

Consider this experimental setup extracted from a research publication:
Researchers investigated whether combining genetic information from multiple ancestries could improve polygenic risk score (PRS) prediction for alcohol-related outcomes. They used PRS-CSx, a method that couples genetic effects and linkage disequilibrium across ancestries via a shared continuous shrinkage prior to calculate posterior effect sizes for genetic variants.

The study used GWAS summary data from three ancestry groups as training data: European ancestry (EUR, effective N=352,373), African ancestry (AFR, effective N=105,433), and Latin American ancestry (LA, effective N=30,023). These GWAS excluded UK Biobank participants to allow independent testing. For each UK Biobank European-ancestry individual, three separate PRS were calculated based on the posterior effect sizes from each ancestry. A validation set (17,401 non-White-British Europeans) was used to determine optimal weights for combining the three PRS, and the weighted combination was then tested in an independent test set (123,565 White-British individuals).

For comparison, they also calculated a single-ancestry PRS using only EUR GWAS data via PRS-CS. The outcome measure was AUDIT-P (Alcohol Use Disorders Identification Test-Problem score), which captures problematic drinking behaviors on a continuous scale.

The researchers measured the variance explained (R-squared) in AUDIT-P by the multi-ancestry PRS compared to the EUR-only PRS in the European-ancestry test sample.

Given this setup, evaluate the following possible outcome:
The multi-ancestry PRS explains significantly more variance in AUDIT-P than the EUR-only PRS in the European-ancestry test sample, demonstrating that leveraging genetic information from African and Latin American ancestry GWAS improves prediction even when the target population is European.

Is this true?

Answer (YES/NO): YES